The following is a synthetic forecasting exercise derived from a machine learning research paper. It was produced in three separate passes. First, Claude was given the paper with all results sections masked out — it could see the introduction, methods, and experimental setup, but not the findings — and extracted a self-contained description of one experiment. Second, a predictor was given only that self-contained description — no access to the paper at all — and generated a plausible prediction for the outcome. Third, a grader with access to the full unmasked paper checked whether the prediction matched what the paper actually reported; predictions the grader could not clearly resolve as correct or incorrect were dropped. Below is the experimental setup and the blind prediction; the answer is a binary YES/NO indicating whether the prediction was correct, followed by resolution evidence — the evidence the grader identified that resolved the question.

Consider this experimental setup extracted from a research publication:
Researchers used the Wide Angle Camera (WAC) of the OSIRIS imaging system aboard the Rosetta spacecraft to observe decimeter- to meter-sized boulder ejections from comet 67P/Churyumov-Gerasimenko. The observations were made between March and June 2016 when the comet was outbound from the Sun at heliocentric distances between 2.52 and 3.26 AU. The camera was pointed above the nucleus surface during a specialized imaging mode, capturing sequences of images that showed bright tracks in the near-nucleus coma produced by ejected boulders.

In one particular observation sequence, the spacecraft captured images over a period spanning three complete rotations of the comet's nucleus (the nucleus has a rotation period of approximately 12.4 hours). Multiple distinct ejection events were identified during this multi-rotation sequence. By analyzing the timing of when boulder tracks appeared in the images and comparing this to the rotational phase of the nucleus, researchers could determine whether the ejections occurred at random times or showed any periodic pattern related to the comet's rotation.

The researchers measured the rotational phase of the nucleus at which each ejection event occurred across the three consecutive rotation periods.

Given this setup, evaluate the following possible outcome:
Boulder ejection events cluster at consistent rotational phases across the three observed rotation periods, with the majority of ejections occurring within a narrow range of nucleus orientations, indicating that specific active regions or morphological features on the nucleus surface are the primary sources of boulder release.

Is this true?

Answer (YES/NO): YES